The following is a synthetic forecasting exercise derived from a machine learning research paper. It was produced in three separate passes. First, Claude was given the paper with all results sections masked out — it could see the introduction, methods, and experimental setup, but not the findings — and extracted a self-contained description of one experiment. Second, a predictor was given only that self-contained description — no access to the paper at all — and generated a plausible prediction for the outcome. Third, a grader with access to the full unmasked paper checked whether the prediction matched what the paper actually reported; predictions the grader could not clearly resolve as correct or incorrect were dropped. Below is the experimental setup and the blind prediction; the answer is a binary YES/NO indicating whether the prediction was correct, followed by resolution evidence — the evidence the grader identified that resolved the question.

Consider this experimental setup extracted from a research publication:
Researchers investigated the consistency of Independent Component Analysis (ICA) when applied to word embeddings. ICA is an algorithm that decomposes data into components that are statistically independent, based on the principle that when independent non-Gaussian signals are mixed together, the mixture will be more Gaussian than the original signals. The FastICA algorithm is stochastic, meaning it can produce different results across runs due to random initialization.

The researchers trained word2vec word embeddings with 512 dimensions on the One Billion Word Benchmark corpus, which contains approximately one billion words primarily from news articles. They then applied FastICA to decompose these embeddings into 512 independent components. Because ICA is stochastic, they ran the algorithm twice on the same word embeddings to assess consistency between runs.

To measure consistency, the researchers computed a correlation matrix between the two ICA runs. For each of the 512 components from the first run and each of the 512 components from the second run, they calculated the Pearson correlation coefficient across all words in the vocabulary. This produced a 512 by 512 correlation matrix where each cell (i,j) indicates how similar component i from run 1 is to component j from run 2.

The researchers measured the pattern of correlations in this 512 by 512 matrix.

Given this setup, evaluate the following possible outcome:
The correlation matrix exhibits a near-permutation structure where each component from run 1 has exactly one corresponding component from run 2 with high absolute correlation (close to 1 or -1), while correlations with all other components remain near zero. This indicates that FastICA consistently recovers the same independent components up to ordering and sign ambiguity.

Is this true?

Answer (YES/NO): NO